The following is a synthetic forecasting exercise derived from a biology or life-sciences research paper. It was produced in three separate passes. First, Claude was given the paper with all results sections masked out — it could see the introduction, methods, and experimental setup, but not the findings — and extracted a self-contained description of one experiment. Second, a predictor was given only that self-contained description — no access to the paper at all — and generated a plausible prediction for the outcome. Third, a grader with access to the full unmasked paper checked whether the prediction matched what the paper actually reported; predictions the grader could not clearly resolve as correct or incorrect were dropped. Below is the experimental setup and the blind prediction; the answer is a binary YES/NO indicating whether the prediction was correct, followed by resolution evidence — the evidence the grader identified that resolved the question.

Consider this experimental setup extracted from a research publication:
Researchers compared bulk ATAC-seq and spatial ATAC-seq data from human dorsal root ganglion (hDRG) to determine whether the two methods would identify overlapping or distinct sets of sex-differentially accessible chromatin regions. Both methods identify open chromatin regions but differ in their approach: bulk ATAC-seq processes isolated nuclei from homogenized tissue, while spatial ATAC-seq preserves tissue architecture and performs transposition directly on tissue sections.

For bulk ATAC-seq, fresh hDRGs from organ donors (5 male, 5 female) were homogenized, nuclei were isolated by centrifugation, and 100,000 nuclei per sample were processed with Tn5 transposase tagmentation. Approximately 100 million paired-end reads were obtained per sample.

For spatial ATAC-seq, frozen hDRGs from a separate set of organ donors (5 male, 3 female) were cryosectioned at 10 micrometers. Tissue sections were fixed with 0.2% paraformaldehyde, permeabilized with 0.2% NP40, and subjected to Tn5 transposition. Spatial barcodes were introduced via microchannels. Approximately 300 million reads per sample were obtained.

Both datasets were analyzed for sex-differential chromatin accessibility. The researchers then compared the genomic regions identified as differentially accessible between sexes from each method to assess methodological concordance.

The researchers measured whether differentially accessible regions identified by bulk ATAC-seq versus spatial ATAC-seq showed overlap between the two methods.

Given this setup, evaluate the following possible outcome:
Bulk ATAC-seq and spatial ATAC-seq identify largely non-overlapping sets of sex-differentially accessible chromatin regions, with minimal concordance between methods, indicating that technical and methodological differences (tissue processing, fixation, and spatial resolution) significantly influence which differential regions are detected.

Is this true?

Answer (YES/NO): NO